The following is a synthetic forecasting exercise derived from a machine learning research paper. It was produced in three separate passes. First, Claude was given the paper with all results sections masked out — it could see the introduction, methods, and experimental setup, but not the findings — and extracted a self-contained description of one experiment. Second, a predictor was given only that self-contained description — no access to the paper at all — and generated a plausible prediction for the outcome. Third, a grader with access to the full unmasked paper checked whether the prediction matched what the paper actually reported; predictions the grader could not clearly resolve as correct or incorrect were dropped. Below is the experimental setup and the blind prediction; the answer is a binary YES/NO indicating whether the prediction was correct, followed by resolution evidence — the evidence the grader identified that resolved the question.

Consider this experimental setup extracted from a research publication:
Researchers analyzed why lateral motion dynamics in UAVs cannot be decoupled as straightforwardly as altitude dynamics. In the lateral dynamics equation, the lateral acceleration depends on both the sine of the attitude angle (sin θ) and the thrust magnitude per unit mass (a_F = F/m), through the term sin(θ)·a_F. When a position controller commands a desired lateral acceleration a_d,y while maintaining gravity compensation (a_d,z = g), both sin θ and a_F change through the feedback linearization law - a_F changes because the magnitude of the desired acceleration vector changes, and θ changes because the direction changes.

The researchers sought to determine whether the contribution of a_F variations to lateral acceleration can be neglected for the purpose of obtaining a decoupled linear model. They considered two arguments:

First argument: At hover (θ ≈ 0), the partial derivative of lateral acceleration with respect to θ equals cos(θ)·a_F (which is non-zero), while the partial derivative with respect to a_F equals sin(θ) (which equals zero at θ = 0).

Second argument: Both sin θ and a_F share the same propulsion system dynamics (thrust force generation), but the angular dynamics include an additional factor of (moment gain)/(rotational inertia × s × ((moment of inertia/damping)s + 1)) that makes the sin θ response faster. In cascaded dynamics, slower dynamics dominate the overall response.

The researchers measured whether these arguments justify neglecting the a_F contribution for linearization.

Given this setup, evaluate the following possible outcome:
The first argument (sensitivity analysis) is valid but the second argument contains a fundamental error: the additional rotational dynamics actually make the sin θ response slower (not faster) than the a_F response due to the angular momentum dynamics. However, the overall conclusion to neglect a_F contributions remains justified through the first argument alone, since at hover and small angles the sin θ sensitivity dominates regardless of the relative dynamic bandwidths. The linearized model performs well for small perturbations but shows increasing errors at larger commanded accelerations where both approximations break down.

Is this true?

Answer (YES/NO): NO